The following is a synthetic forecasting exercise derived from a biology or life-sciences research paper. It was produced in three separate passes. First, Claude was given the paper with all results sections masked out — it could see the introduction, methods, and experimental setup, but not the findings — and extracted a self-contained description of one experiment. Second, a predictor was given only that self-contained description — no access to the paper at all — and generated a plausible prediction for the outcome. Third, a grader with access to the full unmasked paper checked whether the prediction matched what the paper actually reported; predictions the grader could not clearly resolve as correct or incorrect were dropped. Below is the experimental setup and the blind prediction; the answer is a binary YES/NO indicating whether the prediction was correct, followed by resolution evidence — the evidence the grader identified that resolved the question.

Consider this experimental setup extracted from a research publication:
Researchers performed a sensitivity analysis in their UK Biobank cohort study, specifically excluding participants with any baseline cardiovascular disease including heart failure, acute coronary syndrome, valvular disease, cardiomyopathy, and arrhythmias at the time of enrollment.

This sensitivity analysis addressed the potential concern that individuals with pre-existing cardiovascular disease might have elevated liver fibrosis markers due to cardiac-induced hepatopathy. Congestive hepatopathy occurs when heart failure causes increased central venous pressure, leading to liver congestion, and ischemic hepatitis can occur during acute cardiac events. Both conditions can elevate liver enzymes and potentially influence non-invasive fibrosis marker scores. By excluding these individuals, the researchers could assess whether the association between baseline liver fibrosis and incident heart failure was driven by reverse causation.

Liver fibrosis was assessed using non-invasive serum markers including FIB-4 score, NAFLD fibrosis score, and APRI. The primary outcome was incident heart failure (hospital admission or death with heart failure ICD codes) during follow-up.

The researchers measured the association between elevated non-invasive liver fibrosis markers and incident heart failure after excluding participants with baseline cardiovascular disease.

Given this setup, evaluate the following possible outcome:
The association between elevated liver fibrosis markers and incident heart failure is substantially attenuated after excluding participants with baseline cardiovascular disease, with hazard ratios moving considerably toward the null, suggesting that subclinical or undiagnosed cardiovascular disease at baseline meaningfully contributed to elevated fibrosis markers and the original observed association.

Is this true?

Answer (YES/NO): NO